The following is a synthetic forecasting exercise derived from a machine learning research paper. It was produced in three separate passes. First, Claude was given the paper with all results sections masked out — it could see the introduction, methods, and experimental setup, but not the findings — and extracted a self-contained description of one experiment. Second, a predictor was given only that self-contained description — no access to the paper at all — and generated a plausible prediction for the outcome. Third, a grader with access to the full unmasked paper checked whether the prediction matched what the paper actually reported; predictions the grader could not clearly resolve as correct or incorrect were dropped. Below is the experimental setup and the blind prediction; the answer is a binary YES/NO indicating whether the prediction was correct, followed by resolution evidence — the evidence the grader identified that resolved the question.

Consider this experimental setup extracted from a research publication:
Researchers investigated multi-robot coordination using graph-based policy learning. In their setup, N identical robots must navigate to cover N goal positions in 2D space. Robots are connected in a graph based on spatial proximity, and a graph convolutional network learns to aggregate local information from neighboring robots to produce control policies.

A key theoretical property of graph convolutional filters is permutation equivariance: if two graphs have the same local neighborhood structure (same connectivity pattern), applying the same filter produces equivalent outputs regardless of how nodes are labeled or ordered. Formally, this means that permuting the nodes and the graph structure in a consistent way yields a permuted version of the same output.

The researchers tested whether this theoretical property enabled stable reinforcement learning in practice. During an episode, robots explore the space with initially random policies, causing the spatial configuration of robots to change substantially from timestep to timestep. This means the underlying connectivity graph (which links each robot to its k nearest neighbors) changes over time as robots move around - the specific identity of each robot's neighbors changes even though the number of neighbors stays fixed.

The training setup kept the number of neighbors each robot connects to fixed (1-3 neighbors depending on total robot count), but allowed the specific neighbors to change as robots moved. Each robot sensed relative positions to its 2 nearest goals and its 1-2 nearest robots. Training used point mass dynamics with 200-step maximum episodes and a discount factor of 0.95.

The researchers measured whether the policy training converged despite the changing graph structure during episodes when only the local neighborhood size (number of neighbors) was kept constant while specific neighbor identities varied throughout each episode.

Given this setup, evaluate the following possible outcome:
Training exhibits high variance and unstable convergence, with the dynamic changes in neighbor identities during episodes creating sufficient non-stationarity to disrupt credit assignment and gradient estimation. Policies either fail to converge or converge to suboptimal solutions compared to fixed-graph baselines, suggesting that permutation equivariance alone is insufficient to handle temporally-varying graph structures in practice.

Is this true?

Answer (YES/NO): NO